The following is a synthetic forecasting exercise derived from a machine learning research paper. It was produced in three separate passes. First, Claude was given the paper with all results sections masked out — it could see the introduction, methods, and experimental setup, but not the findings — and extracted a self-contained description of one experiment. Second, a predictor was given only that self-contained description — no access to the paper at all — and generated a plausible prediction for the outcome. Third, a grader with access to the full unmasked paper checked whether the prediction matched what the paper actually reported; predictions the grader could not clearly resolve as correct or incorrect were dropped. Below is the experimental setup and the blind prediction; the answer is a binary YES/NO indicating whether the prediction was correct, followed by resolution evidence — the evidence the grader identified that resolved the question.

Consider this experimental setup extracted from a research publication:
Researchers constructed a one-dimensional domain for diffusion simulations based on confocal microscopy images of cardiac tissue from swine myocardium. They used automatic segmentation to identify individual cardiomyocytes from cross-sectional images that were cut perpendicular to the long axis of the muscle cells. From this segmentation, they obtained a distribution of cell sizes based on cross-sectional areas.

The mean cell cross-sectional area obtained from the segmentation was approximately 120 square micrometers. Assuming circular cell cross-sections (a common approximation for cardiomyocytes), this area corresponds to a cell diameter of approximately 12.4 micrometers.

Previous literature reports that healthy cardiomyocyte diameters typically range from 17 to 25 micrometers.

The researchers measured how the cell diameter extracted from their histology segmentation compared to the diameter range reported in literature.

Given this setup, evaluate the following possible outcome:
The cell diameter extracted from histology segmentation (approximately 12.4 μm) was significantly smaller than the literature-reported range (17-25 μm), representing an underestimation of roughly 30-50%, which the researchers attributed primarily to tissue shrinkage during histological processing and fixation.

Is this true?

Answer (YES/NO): NO